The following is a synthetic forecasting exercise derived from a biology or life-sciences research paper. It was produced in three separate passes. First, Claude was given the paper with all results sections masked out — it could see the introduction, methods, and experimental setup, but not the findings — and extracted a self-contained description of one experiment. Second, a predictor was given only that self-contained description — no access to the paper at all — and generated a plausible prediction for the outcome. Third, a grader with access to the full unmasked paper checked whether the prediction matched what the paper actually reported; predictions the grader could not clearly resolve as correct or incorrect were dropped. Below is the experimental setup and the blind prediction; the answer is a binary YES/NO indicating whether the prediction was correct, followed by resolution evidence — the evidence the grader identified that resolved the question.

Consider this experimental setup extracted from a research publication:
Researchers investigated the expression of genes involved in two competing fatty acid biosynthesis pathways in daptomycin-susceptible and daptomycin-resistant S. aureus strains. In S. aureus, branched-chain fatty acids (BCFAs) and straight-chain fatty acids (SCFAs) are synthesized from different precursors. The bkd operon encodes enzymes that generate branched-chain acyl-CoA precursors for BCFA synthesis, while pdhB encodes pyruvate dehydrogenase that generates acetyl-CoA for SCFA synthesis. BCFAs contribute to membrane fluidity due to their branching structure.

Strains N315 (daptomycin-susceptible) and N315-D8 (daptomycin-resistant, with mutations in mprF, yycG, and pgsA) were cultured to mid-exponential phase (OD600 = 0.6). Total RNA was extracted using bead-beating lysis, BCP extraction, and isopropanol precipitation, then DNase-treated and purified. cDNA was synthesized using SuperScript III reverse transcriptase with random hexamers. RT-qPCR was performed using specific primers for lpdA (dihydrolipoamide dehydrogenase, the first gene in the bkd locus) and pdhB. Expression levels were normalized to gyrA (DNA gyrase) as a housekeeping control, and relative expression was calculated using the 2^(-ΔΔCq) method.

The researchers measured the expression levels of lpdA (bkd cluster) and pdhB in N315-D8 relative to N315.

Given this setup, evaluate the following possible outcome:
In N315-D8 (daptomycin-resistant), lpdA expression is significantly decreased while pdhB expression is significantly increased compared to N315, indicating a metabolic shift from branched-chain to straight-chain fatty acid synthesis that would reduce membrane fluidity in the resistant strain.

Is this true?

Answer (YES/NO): NO